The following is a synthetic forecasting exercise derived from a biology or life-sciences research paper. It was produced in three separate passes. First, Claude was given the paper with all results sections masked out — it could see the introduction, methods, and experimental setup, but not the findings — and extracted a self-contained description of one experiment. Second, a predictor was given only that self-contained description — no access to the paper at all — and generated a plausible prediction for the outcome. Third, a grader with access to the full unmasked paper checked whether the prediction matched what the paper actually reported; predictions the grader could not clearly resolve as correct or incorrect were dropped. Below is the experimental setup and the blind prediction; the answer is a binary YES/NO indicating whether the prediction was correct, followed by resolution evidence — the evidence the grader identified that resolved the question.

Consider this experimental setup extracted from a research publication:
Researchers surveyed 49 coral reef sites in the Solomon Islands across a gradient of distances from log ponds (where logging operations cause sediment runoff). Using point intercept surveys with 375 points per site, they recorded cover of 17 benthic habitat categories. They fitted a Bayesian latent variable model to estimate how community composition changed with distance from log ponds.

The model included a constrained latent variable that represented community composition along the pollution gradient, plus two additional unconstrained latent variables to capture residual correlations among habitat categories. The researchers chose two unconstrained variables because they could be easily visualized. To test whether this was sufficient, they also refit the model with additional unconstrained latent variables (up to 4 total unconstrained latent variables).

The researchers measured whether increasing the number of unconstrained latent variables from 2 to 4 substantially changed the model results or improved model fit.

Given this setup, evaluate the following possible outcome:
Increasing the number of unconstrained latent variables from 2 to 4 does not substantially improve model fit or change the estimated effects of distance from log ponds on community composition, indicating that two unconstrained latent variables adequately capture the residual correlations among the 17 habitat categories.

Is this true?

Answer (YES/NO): NO